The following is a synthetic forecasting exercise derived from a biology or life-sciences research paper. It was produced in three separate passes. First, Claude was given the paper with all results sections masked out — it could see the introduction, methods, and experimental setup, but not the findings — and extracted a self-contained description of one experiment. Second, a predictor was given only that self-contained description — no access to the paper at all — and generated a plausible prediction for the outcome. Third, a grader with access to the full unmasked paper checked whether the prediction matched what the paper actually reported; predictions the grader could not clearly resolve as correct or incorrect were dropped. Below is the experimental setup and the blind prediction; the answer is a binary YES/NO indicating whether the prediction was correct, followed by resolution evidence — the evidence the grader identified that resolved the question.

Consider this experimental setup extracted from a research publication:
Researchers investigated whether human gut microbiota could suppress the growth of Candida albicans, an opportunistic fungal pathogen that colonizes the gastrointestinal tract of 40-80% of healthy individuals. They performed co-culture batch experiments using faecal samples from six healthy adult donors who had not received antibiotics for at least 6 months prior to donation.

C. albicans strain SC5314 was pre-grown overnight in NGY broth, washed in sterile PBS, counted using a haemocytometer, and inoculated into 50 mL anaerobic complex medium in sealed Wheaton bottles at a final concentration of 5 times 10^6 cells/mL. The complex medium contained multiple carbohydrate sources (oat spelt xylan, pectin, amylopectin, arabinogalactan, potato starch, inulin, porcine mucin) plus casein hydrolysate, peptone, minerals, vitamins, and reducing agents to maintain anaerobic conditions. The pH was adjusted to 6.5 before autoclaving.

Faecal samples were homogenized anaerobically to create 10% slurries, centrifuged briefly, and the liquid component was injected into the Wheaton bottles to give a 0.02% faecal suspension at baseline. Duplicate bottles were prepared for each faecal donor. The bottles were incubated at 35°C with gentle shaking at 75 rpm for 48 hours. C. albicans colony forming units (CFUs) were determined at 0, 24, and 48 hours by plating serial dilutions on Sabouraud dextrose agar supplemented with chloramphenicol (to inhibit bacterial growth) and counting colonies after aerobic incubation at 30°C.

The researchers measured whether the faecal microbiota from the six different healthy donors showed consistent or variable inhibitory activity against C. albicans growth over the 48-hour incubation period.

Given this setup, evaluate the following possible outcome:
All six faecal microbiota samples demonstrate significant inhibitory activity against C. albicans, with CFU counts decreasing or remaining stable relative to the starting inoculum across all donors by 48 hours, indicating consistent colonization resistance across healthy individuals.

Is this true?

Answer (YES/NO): NO